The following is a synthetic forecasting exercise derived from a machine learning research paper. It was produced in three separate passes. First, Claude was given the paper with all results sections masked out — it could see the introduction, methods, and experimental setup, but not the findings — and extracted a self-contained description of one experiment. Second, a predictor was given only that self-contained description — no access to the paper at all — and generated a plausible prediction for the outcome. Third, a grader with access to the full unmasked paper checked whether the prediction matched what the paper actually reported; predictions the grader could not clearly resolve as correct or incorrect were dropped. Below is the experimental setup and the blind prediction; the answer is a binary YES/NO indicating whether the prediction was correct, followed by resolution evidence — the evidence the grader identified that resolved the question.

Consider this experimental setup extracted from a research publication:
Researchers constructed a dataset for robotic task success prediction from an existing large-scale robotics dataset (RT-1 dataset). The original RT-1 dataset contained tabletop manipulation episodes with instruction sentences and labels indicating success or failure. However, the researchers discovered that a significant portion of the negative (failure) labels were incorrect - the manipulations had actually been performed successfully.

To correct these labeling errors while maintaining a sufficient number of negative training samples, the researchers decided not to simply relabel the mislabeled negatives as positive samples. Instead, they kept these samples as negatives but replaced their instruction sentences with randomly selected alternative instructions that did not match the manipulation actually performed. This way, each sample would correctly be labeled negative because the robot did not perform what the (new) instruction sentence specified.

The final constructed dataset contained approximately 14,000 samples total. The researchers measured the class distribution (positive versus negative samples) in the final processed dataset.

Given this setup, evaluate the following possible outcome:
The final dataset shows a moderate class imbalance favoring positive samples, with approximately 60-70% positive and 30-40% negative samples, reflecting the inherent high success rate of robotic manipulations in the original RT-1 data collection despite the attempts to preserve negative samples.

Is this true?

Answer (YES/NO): NO